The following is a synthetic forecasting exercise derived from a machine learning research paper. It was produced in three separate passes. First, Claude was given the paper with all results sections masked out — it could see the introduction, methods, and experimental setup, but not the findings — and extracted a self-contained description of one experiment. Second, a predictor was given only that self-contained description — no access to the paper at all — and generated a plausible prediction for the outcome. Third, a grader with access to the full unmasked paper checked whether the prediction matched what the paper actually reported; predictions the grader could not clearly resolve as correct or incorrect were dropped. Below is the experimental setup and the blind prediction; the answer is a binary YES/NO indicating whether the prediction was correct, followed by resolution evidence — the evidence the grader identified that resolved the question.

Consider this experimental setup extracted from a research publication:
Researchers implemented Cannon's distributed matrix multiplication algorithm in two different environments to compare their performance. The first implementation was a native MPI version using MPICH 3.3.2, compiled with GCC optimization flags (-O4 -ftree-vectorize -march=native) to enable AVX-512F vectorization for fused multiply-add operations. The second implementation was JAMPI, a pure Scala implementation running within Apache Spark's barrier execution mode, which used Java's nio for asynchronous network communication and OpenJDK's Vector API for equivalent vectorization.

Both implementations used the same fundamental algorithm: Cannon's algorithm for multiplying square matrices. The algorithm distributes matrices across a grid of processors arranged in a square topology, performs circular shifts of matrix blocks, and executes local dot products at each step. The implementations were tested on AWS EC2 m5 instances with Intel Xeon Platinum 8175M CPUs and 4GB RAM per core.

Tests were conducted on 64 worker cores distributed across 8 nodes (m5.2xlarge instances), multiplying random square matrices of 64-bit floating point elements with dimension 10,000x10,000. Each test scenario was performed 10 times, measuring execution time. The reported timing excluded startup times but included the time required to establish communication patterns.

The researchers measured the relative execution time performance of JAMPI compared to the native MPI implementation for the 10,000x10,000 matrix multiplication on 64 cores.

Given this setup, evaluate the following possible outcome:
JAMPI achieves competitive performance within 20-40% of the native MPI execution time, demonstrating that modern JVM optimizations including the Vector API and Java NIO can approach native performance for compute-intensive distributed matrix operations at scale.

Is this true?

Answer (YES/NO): NO